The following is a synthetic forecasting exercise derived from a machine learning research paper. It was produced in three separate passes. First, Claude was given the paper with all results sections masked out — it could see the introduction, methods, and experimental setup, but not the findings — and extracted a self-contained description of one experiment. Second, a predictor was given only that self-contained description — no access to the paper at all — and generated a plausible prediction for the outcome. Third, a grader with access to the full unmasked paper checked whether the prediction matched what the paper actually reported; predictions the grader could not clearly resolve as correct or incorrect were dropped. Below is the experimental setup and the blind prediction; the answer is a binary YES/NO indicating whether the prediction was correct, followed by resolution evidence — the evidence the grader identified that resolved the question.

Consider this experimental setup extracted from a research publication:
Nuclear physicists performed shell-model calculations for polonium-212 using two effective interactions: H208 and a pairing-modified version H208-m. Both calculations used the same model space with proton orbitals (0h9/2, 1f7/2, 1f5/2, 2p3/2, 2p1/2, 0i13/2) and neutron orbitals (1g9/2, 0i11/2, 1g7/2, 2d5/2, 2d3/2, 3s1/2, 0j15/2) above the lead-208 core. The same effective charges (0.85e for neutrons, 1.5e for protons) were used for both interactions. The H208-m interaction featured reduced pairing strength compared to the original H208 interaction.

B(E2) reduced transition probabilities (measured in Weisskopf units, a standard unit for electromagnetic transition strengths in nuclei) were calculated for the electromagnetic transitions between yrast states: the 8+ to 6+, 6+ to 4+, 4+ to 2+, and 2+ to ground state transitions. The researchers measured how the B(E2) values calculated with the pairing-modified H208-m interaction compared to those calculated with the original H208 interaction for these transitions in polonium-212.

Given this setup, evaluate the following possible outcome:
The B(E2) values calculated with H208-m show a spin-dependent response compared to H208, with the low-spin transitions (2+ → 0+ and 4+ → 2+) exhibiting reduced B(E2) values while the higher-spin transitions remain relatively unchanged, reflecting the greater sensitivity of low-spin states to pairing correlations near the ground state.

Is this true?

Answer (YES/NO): NO